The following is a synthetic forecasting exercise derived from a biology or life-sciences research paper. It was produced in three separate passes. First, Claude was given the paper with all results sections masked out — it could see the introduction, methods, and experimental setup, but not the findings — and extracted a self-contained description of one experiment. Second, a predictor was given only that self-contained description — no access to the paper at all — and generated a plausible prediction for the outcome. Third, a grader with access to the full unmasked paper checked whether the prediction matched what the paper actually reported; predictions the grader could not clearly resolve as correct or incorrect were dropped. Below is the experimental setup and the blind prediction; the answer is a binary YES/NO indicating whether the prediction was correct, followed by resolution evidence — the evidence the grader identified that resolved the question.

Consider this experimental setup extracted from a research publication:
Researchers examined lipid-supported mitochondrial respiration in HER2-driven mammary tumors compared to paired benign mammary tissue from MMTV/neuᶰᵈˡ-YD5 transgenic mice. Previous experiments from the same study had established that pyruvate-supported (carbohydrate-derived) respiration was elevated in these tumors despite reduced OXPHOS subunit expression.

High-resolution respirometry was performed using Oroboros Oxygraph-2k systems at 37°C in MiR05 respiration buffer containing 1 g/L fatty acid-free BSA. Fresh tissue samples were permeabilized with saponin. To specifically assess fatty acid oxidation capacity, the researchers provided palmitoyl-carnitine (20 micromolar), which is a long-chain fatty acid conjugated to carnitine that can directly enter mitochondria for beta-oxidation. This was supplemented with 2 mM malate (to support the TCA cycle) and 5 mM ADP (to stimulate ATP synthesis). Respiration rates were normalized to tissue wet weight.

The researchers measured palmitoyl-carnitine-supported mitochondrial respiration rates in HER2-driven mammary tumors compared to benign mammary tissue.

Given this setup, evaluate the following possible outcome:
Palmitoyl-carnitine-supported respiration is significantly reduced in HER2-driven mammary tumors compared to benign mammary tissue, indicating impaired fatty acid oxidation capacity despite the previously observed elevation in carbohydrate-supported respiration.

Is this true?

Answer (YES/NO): NO